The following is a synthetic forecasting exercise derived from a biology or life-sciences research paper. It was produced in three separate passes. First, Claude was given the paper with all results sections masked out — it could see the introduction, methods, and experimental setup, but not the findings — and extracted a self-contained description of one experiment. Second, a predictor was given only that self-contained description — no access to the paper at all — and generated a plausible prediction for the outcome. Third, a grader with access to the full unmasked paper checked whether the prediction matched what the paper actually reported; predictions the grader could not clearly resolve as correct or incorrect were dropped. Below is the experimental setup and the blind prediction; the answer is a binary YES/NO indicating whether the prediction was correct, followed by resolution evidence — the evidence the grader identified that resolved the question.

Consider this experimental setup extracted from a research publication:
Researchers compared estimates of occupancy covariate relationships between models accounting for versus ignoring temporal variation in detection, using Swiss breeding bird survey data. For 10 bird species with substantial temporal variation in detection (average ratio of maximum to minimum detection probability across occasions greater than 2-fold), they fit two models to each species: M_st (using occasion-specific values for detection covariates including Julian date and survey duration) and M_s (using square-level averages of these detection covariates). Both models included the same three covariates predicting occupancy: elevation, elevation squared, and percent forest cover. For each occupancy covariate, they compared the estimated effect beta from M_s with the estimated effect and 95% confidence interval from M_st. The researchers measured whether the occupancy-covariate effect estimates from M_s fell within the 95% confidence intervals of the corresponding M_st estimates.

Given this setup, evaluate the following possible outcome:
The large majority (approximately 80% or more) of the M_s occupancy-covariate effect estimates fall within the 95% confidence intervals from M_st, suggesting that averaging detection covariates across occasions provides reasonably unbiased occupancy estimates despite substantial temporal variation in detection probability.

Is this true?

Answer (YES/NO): YES